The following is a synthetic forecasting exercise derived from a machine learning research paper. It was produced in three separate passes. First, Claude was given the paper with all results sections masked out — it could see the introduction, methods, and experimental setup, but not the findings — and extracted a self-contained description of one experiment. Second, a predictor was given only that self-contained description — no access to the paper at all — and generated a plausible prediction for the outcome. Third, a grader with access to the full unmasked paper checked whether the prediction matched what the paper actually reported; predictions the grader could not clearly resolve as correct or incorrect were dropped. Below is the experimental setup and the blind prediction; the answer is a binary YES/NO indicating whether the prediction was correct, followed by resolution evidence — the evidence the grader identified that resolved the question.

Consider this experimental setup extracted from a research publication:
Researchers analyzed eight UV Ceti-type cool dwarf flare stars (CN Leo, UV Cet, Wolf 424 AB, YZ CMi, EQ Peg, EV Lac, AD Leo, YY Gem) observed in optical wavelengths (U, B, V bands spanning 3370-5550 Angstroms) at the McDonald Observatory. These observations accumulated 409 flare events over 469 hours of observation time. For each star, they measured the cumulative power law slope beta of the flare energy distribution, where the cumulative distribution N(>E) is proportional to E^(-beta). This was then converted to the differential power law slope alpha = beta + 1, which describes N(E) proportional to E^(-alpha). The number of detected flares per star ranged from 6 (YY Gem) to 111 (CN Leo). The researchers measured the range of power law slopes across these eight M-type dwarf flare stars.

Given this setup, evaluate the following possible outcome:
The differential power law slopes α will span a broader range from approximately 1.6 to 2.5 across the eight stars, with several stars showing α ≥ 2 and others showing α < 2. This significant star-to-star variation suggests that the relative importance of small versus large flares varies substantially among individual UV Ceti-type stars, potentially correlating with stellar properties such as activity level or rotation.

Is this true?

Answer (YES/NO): NO